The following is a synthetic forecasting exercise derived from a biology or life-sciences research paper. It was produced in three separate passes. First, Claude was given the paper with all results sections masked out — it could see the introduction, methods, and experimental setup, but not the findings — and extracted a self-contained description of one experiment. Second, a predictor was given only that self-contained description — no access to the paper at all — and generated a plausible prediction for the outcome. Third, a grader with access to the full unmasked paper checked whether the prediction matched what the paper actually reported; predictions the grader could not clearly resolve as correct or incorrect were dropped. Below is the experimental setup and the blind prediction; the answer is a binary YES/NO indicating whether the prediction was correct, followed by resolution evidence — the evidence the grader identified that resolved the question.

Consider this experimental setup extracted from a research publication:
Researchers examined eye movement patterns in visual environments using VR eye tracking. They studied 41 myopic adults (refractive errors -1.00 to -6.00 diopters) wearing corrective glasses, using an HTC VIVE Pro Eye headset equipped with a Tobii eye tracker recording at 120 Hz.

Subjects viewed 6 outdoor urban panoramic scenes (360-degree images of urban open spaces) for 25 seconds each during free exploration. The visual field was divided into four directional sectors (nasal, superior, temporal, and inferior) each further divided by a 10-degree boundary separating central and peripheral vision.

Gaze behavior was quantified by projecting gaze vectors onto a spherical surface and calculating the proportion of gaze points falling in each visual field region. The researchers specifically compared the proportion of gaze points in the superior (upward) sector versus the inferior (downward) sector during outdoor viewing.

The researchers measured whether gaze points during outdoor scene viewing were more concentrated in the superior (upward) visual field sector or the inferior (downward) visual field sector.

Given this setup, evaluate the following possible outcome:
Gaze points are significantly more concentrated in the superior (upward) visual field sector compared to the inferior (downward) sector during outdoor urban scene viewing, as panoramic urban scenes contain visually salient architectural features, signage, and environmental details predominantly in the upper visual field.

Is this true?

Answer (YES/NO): NO